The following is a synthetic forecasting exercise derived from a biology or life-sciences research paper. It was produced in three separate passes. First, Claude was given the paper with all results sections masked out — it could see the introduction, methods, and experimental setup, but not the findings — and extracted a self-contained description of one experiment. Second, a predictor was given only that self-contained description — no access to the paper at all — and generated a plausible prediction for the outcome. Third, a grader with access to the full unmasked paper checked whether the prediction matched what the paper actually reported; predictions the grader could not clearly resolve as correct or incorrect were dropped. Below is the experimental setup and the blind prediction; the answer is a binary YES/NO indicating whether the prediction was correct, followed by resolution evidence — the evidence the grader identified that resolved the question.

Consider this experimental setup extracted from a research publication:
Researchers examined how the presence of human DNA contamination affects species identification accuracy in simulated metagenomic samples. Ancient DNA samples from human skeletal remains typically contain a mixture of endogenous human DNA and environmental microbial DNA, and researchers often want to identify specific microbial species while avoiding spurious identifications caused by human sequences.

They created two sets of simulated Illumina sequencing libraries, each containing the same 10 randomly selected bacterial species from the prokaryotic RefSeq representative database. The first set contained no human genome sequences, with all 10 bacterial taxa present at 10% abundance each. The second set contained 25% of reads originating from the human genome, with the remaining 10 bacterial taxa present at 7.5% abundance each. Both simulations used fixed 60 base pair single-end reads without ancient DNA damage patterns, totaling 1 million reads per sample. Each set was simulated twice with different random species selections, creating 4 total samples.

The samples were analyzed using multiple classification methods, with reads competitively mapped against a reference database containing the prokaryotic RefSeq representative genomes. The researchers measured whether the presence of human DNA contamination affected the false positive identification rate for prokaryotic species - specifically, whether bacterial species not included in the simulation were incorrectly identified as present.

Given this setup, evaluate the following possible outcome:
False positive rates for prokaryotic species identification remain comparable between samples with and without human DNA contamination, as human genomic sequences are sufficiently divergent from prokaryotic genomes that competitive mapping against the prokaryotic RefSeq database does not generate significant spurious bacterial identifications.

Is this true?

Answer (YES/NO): NO